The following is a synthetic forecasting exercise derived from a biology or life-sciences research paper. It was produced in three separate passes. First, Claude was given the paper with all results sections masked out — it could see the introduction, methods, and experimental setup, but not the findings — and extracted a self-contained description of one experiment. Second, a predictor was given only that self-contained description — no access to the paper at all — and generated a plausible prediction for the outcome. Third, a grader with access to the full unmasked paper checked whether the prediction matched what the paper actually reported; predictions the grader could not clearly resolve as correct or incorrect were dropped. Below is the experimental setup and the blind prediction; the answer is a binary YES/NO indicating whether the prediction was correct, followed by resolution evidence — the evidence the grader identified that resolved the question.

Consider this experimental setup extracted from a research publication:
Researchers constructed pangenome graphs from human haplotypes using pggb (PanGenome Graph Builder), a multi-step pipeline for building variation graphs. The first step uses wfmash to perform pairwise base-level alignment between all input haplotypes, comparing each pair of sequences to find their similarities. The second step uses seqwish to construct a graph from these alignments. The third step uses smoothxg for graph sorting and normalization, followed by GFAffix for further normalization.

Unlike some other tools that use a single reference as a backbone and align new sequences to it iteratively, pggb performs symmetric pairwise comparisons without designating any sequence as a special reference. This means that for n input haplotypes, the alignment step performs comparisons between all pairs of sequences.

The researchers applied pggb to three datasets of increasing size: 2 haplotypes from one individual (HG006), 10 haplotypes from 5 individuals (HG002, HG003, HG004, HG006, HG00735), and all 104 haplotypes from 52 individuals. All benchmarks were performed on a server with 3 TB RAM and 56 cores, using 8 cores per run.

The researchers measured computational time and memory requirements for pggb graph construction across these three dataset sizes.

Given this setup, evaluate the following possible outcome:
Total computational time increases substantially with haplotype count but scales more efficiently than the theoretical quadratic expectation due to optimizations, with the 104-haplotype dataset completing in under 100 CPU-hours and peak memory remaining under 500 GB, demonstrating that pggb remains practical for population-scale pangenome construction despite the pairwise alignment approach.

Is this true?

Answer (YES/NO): NO